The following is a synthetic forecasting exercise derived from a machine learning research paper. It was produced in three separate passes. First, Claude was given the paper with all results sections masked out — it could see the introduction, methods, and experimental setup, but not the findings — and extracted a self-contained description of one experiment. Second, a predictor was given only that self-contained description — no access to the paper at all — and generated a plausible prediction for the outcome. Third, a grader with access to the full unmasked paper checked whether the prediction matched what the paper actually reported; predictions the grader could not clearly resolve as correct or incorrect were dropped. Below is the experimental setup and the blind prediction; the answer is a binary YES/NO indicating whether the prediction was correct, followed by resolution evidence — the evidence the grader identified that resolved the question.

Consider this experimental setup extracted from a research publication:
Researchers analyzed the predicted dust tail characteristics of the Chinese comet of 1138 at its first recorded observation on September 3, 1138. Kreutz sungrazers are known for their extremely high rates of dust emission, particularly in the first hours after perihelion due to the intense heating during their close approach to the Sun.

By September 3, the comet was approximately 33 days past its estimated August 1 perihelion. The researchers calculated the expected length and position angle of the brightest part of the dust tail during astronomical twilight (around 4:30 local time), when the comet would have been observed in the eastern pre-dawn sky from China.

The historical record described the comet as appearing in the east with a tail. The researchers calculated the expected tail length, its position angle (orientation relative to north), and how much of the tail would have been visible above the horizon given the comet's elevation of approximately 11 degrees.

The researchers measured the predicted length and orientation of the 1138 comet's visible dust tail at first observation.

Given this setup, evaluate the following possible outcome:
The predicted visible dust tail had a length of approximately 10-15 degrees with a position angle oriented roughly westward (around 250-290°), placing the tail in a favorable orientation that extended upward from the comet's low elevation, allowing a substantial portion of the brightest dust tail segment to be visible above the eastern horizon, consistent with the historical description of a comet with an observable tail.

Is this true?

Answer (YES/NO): NO